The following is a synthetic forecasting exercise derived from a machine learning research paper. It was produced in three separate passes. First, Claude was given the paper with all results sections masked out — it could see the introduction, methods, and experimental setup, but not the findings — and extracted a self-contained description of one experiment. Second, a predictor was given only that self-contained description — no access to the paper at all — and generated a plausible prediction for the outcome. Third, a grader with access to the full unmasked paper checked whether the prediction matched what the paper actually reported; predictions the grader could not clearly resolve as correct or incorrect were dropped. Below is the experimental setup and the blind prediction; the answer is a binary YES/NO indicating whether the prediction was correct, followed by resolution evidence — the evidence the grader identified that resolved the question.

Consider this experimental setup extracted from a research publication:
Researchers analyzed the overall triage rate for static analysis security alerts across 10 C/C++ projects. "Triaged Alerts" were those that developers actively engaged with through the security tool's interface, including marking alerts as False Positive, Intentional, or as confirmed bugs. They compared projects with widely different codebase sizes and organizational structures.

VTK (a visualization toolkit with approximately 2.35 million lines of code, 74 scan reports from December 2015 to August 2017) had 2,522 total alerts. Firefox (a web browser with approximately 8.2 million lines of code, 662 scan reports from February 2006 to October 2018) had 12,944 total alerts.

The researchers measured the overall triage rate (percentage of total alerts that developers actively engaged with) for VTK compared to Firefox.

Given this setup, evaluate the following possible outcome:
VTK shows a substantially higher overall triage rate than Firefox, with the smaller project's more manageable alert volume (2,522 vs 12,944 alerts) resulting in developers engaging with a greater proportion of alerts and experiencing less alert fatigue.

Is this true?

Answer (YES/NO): NO